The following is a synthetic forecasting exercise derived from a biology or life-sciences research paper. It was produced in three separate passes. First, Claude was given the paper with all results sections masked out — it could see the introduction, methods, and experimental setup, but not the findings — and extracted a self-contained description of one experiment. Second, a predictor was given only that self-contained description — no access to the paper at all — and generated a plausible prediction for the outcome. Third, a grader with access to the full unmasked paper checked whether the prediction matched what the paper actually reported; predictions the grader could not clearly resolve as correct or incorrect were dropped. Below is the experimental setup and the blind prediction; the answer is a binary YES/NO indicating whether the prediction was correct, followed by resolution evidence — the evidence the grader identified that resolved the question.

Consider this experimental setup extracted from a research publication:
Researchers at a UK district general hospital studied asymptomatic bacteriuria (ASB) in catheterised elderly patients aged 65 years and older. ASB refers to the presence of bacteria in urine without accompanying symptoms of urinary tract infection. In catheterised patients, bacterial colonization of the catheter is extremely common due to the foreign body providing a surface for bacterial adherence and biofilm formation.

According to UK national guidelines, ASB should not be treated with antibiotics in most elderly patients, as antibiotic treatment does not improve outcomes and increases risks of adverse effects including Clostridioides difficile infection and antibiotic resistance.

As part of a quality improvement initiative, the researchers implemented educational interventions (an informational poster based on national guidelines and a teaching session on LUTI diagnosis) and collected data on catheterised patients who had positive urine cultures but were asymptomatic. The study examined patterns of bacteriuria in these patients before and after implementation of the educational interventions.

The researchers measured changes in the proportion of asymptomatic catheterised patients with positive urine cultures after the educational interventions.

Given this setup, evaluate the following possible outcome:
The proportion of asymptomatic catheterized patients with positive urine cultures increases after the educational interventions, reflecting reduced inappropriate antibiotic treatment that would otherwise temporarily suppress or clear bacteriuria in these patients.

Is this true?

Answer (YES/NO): NO